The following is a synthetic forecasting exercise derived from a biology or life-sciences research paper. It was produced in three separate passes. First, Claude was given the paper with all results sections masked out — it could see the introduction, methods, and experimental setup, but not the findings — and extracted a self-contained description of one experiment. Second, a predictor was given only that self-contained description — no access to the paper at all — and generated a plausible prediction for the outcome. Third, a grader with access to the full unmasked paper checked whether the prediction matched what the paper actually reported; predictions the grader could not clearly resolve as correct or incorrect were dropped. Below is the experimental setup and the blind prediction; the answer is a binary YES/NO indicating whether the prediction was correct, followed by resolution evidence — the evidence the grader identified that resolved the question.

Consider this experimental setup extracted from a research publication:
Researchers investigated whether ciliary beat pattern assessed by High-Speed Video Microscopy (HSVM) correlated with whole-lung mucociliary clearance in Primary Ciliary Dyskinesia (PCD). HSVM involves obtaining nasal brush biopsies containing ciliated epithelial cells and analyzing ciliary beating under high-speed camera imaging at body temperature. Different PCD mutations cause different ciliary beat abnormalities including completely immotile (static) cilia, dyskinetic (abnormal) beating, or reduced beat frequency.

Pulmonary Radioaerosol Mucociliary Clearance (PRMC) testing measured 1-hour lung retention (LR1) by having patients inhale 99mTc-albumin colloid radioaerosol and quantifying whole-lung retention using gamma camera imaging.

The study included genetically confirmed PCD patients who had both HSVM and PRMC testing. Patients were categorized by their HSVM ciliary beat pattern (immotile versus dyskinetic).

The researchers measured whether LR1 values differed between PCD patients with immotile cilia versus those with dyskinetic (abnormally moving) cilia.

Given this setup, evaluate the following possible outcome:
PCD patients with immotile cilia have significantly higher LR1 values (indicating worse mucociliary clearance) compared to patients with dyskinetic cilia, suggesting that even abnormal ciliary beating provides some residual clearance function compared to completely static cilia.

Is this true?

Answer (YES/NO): NO